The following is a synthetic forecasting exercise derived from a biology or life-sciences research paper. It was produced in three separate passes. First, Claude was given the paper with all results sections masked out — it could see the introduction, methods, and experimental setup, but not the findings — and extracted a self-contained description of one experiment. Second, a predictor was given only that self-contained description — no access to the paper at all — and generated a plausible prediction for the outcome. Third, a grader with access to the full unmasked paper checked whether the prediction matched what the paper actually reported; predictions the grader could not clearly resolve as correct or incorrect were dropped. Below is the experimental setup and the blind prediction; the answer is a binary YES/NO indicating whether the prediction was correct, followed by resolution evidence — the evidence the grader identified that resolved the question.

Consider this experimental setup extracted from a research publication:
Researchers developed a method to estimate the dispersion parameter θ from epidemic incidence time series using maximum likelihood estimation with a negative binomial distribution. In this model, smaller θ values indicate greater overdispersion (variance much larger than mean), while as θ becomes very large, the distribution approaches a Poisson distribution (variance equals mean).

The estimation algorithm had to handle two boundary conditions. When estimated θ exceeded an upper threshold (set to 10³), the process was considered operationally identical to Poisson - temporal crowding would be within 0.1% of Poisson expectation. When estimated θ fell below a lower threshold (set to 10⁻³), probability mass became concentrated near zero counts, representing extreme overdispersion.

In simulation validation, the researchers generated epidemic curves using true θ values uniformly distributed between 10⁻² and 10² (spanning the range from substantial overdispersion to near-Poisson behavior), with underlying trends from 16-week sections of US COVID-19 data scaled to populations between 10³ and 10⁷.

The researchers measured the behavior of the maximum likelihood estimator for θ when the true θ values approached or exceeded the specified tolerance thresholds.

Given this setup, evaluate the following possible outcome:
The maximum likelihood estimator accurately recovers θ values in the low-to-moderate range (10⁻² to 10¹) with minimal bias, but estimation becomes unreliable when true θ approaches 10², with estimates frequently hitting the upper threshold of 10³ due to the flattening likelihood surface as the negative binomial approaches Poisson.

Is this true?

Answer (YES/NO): NO